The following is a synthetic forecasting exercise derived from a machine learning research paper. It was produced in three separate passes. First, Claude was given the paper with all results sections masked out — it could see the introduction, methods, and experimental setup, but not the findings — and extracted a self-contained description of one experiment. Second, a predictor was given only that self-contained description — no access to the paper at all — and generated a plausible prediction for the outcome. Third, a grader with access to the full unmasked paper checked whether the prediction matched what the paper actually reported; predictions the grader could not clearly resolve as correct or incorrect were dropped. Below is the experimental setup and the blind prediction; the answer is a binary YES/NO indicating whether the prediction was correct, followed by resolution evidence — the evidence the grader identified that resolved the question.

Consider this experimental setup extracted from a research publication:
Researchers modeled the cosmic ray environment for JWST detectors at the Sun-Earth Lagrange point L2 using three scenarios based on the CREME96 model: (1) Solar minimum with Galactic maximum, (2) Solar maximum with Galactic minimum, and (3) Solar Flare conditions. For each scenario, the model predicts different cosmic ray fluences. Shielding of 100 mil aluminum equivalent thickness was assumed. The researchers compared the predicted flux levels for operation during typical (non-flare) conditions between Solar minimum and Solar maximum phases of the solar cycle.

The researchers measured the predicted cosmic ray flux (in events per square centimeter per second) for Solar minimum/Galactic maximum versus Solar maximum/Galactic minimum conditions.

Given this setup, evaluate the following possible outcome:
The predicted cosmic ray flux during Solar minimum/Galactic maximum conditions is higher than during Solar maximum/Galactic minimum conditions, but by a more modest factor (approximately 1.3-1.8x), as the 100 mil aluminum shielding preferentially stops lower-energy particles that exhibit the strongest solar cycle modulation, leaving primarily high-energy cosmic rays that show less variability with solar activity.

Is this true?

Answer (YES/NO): NO